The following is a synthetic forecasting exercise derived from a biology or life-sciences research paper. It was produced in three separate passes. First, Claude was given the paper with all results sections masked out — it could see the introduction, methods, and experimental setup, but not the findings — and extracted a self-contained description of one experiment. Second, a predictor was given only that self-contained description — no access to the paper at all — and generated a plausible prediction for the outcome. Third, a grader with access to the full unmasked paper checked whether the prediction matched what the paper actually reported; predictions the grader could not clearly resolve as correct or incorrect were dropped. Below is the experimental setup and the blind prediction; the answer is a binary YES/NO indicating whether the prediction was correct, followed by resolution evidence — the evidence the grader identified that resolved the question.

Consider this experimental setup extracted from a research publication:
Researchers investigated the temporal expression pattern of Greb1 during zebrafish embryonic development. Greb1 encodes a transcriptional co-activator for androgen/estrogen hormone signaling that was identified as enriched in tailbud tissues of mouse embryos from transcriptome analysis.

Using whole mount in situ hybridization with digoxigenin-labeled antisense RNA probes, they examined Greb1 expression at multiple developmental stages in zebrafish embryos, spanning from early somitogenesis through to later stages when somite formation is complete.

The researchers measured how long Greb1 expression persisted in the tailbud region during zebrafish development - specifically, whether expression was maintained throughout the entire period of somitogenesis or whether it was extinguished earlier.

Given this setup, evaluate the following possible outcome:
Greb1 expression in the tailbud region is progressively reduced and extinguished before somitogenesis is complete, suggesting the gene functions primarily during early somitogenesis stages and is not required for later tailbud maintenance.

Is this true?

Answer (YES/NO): NO